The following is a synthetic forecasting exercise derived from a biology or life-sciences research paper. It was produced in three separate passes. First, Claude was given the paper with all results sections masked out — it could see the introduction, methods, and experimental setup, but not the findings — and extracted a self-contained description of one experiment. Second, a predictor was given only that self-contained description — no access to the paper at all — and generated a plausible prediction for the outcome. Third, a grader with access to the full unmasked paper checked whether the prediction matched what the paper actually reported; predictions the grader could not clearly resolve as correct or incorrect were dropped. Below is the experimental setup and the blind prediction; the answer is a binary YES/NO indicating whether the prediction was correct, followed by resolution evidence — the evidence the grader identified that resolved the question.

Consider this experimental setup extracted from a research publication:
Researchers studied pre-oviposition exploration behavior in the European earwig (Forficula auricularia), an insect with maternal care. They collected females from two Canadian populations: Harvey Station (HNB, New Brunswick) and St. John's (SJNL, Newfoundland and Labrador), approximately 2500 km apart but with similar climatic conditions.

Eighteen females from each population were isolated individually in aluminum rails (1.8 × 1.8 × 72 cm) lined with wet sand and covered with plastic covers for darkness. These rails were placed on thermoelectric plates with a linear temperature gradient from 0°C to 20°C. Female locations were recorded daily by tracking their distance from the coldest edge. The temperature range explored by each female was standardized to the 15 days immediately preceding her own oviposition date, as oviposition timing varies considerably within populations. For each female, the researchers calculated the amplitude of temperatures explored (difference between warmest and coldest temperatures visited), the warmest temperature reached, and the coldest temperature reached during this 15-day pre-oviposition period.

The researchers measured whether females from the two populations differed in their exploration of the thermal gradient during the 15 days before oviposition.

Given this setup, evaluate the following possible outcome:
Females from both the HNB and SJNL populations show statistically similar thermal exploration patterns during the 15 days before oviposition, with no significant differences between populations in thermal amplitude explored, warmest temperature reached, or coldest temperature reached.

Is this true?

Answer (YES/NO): NO